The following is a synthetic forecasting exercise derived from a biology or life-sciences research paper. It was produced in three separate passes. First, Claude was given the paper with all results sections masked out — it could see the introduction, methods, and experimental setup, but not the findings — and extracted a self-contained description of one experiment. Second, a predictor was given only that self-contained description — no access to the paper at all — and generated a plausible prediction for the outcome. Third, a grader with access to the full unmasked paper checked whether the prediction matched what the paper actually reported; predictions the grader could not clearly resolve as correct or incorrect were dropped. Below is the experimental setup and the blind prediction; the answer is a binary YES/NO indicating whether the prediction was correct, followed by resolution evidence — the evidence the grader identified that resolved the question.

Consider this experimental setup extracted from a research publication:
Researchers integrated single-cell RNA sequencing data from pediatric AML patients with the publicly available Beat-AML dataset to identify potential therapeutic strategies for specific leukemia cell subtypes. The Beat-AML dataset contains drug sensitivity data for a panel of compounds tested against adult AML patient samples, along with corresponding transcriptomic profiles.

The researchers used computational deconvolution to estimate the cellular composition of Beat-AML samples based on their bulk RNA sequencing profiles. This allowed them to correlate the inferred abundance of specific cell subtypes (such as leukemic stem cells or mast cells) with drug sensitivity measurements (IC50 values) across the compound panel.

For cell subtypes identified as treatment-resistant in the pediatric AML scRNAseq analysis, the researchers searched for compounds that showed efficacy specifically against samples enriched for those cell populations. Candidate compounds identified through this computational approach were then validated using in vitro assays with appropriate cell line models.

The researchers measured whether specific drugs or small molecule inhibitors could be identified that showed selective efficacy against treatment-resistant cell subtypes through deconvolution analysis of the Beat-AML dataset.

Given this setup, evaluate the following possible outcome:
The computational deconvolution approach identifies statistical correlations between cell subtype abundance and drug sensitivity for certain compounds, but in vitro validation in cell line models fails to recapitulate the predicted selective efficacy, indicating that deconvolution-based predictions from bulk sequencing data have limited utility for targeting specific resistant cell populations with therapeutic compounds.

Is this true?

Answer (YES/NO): NO